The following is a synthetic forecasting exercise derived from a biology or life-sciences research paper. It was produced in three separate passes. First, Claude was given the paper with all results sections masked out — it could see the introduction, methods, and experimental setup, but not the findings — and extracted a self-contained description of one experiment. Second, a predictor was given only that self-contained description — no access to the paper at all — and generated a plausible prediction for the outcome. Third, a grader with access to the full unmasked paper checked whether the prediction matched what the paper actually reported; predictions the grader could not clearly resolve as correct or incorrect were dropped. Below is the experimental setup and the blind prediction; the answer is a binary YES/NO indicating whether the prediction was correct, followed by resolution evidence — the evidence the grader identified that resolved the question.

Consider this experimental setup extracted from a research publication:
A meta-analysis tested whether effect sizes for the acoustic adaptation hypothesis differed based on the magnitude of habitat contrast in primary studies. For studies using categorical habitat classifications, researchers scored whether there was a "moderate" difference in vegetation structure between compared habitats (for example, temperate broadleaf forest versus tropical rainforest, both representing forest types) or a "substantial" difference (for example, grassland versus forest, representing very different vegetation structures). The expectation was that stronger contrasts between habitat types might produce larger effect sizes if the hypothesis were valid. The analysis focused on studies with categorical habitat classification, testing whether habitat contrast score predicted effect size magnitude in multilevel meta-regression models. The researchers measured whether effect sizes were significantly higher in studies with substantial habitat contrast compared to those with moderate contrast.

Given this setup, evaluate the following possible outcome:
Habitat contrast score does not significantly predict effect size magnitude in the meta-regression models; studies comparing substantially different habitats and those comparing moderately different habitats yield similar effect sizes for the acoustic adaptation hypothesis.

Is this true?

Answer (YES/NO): YES